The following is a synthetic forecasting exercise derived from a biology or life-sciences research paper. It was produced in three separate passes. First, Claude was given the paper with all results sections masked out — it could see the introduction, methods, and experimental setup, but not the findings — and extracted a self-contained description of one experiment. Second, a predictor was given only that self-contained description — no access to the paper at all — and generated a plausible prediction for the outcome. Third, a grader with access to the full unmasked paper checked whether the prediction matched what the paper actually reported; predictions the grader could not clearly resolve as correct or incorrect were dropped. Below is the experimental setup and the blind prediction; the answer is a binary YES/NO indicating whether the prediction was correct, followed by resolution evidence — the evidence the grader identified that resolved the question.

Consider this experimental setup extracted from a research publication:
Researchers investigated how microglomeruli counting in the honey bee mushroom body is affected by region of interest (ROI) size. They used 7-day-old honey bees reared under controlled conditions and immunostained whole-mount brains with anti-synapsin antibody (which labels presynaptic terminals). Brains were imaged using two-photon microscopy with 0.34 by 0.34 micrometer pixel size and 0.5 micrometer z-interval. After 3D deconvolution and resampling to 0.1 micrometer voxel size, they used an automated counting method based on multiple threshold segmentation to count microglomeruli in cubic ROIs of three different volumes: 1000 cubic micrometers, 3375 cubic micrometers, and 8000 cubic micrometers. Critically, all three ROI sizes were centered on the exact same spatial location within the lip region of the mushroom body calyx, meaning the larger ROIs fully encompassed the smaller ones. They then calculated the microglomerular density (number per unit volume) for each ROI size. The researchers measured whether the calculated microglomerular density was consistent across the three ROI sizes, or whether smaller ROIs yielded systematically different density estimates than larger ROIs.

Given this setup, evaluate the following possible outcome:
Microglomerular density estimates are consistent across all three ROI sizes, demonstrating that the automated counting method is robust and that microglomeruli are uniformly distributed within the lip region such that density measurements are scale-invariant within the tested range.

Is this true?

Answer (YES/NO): NO